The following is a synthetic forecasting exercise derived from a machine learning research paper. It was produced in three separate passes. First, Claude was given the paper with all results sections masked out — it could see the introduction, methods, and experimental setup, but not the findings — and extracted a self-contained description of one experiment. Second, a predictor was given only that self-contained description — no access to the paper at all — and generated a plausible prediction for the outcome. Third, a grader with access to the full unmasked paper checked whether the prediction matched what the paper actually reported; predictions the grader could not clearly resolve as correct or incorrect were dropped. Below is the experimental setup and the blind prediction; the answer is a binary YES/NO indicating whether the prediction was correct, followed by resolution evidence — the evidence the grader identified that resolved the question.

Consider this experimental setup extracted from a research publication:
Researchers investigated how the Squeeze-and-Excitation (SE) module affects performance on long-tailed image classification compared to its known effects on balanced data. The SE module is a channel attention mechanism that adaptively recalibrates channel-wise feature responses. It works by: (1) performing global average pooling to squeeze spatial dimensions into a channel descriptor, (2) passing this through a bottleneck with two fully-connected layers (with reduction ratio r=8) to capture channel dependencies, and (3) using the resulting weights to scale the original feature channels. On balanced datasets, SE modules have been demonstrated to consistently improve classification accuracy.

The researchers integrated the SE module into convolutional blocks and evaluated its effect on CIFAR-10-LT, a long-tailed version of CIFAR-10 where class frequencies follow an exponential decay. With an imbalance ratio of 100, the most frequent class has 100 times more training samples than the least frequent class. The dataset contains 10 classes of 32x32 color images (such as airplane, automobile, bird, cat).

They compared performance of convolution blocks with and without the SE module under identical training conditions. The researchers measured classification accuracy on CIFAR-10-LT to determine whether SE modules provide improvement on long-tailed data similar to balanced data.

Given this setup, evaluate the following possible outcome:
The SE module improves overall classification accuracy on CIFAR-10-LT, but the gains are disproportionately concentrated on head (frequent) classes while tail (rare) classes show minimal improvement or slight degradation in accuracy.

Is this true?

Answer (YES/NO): NO